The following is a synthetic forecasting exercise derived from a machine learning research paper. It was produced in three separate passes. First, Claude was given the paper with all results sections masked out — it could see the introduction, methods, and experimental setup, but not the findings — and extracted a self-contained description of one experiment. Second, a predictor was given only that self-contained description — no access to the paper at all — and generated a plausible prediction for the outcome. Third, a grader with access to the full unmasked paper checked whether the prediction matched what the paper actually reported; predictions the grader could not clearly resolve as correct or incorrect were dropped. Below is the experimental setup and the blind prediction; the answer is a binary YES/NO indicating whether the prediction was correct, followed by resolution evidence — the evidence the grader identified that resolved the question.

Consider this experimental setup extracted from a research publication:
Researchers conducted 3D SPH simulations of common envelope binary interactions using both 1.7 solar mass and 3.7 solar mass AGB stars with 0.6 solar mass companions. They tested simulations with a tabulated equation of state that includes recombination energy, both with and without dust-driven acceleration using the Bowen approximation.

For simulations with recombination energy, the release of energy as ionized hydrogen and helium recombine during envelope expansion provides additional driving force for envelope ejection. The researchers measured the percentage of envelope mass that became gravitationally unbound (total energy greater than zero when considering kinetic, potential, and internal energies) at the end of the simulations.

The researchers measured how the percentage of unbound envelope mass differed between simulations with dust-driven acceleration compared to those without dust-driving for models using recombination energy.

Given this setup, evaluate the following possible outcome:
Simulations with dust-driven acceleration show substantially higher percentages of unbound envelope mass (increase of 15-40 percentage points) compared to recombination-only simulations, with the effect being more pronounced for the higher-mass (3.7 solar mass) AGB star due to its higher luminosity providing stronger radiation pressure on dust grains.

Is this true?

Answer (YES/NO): NO